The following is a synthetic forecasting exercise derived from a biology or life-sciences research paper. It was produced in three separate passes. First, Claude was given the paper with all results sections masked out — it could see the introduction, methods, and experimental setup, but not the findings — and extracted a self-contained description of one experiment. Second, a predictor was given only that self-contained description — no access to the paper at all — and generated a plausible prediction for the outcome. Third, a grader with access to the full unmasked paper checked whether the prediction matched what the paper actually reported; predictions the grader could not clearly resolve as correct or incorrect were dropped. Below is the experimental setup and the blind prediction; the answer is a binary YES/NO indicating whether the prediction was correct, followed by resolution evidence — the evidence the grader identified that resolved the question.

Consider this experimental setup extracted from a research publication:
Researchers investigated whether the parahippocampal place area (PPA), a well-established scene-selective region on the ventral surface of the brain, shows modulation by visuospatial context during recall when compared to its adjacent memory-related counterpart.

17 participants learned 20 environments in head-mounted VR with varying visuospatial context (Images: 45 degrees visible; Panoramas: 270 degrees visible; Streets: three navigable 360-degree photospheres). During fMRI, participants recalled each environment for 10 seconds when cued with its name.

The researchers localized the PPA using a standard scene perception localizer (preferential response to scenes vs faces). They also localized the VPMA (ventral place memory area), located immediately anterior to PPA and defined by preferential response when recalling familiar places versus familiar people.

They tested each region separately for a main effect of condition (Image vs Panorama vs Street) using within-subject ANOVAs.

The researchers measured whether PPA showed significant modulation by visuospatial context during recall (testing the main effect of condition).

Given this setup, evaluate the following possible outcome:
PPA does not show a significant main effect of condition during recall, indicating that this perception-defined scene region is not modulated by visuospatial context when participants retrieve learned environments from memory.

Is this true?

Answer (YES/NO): YES